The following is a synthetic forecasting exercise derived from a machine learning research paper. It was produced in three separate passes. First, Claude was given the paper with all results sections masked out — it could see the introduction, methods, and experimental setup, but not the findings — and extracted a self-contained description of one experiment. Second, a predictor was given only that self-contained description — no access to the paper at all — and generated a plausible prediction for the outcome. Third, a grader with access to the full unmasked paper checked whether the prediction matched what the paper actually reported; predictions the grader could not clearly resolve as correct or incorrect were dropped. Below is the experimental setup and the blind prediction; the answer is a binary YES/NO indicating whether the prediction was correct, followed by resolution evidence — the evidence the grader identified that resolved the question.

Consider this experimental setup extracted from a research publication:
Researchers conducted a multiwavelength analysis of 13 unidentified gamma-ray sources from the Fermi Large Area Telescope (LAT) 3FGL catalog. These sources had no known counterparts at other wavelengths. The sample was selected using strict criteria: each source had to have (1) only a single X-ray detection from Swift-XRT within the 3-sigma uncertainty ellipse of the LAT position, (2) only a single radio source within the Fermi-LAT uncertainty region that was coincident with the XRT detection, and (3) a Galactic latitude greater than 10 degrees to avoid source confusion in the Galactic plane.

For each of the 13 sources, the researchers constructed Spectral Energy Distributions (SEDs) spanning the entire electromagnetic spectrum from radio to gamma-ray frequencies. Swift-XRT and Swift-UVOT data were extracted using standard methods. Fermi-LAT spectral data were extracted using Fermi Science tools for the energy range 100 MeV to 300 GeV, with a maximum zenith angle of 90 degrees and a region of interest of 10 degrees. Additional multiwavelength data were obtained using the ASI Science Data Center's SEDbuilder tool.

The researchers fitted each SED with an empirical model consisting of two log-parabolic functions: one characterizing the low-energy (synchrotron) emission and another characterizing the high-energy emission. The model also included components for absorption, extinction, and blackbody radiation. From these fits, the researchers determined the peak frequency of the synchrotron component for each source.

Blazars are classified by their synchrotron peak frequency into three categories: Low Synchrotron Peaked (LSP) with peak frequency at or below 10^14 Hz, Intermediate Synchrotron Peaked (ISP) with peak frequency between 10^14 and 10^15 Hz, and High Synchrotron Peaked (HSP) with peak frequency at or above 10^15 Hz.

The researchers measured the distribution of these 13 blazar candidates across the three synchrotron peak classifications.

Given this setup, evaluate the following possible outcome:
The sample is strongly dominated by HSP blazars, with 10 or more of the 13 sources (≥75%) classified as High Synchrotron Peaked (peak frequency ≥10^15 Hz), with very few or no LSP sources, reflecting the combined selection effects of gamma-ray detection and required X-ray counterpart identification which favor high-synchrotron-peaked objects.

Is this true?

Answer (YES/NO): NO